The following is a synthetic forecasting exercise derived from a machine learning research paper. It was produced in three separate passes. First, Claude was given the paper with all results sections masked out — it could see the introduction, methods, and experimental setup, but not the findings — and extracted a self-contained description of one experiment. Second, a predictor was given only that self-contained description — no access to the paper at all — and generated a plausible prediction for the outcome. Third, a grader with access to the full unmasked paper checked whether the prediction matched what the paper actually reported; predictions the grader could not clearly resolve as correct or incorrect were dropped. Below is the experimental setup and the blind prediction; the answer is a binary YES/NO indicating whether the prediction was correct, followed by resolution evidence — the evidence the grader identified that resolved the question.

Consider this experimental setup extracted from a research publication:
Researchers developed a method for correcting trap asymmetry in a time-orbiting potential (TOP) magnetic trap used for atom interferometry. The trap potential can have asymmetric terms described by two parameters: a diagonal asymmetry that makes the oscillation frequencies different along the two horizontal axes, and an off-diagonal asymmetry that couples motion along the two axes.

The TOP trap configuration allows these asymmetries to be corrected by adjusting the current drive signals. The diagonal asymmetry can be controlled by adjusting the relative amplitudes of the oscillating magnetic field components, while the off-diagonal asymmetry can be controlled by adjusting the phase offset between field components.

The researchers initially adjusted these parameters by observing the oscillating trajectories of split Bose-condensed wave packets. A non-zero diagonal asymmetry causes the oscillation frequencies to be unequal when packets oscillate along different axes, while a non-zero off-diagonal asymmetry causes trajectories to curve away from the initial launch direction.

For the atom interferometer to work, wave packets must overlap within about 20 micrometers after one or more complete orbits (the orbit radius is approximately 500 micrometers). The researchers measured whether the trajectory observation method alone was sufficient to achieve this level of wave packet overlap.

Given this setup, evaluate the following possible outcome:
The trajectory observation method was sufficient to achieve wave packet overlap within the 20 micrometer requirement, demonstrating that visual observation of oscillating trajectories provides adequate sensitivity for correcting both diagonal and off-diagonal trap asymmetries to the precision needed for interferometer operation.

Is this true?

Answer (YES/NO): YES